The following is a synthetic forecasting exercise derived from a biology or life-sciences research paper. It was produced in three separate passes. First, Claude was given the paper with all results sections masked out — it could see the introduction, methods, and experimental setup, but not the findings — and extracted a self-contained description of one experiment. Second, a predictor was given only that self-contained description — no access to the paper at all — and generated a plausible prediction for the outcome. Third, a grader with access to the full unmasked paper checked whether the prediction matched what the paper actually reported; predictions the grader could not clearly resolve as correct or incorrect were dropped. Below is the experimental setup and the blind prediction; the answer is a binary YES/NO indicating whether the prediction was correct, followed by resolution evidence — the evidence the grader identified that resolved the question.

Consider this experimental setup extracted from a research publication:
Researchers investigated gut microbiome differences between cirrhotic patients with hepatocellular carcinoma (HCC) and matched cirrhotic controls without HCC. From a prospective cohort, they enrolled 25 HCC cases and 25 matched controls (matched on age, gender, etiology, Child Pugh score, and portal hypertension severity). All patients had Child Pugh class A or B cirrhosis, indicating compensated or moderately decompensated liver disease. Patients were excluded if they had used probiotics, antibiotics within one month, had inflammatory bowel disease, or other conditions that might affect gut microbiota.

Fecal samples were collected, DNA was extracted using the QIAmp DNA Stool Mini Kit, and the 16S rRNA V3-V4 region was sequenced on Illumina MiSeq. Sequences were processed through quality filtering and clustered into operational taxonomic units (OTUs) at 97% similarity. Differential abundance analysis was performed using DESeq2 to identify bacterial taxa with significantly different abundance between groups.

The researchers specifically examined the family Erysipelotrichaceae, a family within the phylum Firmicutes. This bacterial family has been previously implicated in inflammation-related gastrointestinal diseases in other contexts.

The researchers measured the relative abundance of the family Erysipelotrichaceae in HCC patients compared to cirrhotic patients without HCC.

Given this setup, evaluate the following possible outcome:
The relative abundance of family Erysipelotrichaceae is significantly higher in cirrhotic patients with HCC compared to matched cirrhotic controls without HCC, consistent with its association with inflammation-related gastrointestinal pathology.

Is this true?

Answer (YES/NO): YES